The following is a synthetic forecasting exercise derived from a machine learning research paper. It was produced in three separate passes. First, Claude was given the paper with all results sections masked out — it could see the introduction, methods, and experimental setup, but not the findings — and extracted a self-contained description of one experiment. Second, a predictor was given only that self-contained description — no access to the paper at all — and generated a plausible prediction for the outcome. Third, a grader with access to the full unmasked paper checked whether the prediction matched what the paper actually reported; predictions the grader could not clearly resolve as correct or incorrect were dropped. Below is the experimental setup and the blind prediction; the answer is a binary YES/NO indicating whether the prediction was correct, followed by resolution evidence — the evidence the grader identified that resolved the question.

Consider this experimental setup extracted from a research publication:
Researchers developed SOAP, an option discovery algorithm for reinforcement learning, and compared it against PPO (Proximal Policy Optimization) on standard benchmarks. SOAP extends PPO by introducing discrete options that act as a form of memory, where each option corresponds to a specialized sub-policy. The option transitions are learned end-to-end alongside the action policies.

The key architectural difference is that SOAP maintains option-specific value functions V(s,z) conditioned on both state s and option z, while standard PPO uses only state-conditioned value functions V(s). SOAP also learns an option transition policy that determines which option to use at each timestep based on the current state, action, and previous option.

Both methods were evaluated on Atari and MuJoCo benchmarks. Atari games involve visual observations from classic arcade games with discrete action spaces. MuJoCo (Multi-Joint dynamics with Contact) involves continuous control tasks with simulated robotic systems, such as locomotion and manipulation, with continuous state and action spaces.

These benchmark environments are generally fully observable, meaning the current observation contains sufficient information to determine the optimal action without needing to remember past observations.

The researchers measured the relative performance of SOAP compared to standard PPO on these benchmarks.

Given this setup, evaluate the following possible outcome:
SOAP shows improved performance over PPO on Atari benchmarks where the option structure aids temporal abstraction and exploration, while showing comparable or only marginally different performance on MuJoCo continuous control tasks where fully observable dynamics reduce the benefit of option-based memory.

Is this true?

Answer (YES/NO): NO